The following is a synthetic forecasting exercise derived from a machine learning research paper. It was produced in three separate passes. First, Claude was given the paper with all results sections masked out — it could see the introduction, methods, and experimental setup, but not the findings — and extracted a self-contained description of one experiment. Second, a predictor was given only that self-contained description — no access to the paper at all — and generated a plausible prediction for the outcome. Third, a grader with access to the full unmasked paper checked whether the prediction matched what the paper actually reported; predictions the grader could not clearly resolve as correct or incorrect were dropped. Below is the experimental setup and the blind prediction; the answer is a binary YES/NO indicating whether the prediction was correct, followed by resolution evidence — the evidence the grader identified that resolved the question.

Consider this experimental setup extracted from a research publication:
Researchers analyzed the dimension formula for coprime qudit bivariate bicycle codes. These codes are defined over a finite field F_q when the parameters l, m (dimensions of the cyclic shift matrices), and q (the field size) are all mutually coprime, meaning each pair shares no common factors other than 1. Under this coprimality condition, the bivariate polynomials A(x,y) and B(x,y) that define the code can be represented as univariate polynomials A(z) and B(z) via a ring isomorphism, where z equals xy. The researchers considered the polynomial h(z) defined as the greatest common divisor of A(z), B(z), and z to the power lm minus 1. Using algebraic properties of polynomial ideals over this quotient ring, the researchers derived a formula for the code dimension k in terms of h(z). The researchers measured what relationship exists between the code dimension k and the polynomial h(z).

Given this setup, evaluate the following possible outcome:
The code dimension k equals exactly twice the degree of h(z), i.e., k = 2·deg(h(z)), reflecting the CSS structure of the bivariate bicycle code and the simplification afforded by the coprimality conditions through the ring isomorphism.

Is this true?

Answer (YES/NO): YES